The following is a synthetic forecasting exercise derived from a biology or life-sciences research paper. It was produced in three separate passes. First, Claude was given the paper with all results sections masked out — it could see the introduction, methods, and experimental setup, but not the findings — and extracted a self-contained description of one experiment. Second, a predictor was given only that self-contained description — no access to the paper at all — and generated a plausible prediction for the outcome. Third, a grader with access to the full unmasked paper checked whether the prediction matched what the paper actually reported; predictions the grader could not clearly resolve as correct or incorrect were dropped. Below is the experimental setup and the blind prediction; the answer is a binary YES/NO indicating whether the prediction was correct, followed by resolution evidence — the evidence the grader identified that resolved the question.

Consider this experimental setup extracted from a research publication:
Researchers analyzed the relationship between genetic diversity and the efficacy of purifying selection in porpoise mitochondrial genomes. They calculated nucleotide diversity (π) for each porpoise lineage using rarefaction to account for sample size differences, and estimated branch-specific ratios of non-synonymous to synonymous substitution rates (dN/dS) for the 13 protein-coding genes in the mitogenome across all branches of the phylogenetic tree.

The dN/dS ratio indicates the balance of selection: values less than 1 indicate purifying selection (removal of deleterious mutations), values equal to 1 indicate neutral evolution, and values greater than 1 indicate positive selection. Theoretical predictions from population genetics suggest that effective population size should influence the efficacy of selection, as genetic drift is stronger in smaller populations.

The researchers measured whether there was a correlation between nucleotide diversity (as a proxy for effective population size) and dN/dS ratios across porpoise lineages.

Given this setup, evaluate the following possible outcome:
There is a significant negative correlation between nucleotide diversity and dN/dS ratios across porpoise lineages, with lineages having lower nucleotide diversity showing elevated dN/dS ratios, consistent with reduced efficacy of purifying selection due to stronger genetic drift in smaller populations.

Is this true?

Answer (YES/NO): YES